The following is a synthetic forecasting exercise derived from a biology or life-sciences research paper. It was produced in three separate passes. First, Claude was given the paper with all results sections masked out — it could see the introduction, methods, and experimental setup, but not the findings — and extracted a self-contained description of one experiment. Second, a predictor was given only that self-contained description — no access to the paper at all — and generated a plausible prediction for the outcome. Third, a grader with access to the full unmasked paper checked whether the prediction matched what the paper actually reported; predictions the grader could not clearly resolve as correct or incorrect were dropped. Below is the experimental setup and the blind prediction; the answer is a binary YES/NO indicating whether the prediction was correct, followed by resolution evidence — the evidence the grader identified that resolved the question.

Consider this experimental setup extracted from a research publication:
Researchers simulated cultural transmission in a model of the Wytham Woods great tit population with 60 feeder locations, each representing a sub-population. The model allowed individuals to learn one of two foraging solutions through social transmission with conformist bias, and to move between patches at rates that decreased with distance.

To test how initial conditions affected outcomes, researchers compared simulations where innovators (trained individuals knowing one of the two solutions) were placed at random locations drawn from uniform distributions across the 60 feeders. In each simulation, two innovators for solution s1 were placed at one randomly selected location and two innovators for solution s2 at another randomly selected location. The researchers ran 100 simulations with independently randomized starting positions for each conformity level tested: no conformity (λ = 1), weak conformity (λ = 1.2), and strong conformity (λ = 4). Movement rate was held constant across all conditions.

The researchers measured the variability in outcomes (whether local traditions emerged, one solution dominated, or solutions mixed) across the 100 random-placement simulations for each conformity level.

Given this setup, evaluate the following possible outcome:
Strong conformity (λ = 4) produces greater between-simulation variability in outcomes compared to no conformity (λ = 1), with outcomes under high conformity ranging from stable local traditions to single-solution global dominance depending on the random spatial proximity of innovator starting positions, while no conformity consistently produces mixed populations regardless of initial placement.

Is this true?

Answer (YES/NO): NO